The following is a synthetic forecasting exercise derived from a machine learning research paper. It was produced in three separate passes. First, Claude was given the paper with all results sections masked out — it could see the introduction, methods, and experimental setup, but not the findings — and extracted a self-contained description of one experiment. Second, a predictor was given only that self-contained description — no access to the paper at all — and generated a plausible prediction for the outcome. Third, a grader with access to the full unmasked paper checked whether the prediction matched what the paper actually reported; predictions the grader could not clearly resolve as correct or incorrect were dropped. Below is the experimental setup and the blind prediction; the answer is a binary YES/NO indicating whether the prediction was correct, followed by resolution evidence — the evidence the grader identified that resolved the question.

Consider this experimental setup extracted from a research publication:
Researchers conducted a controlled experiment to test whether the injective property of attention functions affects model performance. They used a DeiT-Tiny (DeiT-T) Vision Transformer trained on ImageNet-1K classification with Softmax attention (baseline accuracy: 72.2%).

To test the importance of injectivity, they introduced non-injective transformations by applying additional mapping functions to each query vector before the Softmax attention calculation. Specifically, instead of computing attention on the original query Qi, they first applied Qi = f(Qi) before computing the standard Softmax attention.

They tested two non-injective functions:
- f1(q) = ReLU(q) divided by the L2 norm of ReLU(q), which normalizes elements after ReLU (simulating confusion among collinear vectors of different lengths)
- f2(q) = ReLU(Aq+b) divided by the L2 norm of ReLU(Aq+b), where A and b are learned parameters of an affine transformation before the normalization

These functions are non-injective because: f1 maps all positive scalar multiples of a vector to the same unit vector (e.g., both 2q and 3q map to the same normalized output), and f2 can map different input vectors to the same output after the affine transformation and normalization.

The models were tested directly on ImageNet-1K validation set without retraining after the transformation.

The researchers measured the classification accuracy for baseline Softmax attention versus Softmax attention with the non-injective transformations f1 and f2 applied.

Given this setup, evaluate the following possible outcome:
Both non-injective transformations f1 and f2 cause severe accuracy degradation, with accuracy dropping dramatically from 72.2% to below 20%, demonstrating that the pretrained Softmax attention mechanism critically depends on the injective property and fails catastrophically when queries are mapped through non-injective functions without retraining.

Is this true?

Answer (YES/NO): NO